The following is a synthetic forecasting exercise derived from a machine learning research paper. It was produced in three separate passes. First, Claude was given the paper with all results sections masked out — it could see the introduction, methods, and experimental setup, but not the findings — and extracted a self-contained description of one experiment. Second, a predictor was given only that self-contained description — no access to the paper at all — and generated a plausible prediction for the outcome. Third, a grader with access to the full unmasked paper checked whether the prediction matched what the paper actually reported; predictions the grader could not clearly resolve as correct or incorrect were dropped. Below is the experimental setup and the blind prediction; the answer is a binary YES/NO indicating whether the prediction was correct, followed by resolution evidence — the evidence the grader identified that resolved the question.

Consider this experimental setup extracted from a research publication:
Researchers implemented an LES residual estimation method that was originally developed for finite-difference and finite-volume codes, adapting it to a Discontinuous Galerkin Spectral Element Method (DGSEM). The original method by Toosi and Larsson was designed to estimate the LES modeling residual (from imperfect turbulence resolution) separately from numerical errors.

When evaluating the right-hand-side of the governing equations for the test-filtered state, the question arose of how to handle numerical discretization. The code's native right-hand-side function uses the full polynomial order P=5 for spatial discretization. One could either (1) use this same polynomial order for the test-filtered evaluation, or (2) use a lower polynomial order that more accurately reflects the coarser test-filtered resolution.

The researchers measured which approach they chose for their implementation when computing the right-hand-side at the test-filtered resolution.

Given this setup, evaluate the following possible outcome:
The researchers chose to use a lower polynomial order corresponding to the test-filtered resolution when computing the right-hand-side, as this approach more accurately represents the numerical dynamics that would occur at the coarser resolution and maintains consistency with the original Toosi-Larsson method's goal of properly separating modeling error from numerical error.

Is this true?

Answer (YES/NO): NO